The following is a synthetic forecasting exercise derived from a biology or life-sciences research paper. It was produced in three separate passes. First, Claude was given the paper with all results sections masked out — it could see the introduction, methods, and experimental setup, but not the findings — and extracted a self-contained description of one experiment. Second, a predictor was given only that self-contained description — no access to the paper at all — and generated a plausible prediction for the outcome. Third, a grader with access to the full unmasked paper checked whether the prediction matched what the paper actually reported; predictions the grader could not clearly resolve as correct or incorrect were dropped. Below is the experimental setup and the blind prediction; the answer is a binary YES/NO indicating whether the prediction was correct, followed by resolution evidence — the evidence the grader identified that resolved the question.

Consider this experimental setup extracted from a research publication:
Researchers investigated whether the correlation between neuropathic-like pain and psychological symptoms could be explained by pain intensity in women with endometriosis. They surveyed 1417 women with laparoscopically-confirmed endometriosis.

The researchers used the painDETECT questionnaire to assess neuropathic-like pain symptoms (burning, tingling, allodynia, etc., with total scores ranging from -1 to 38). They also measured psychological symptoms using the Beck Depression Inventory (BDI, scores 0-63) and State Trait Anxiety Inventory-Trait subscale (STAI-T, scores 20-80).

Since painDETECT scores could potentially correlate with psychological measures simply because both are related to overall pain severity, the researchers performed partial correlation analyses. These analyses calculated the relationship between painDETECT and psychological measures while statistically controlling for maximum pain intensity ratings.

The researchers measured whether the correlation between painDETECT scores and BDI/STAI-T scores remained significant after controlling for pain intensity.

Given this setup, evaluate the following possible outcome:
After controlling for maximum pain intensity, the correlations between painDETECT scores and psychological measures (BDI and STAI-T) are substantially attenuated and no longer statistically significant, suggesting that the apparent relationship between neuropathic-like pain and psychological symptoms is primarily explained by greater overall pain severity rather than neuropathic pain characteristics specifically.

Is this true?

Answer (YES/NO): NO